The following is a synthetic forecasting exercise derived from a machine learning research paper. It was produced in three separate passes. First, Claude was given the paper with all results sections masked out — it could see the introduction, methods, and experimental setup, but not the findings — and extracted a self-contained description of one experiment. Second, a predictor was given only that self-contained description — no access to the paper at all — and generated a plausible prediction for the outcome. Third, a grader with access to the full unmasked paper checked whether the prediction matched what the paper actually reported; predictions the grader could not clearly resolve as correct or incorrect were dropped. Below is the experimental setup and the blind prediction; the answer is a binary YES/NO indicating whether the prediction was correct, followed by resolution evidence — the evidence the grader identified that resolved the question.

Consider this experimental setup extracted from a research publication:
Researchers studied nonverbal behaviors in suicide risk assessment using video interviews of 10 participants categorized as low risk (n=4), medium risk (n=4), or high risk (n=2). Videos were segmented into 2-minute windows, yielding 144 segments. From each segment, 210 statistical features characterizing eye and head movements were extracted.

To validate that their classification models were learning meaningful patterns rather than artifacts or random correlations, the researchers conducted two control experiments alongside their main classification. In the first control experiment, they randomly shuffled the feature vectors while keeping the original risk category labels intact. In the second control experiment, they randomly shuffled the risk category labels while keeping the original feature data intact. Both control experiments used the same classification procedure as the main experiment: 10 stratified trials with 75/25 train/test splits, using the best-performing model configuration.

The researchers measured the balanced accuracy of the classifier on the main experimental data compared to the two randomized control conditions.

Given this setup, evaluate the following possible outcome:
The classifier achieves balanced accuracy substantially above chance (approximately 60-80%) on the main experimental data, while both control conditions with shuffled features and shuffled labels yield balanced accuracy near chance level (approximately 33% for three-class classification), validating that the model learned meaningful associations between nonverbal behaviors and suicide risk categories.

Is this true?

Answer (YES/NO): NO